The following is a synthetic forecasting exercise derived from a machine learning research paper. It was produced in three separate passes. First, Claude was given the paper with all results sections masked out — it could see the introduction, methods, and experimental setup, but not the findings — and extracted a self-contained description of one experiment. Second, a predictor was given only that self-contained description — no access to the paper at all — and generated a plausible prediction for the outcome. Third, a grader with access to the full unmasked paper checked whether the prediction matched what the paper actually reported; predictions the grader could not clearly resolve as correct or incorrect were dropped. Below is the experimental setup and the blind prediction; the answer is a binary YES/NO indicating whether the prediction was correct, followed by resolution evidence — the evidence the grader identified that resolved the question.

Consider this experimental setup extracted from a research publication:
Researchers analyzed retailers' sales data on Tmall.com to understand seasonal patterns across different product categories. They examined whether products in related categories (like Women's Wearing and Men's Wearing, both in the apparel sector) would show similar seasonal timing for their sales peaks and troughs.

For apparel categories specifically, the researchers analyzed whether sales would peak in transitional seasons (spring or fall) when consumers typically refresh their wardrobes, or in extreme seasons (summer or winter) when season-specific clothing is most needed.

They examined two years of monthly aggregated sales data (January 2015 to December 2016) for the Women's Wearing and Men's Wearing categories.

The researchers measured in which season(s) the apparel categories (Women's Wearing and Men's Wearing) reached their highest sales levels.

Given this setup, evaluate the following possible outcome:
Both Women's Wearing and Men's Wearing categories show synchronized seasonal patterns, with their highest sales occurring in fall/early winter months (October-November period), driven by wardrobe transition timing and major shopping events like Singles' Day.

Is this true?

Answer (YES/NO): NO